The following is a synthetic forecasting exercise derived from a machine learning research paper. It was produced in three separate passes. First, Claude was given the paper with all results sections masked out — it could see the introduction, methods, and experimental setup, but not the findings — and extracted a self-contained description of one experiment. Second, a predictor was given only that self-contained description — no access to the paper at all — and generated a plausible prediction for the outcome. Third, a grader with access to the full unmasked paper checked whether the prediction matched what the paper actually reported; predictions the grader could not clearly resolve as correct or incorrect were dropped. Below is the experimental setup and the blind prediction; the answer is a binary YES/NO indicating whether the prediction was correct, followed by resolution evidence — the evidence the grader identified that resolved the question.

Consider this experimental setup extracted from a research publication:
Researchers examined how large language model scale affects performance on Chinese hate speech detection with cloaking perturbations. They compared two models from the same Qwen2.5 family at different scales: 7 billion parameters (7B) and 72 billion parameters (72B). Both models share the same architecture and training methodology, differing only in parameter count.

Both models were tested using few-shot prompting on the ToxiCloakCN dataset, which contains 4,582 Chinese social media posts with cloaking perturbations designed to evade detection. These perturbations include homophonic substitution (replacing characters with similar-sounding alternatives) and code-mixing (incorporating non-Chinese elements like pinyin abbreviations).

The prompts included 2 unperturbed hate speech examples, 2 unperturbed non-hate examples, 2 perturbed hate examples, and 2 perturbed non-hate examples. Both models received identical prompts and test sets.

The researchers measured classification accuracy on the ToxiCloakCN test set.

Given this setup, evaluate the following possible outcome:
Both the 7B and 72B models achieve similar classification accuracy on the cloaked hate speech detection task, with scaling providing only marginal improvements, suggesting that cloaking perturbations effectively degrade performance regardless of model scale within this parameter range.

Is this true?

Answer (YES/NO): NO